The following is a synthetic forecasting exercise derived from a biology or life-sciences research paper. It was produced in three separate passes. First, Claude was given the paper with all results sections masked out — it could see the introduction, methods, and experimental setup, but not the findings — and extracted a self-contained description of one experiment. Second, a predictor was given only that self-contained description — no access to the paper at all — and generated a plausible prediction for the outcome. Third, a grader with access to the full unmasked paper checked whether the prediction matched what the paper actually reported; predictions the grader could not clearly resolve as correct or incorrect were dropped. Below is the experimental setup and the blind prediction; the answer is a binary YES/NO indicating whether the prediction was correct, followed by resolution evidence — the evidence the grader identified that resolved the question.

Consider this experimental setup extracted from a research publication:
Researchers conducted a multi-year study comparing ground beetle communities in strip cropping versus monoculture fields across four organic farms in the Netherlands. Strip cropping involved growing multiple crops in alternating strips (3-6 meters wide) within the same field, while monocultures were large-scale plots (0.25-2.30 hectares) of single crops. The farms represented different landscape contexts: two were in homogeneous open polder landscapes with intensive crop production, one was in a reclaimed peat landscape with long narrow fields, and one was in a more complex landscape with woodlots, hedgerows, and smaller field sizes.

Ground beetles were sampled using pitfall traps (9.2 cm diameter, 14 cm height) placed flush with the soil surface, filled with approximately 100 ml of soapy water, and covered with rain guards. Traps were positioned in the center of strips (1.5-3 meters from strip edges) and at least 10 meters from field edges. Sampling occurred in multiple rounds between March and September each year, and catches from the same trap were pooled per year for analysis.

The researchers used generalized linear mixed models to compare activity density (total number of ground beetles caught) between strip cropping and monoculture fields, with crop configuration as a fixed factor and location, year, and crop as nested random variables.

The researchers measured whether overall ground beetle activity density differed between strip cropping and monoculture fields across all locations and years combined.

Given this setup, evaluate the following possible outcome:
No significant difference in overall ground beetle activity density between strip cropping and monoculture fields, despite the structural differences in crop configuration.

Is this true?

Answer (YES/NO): NO